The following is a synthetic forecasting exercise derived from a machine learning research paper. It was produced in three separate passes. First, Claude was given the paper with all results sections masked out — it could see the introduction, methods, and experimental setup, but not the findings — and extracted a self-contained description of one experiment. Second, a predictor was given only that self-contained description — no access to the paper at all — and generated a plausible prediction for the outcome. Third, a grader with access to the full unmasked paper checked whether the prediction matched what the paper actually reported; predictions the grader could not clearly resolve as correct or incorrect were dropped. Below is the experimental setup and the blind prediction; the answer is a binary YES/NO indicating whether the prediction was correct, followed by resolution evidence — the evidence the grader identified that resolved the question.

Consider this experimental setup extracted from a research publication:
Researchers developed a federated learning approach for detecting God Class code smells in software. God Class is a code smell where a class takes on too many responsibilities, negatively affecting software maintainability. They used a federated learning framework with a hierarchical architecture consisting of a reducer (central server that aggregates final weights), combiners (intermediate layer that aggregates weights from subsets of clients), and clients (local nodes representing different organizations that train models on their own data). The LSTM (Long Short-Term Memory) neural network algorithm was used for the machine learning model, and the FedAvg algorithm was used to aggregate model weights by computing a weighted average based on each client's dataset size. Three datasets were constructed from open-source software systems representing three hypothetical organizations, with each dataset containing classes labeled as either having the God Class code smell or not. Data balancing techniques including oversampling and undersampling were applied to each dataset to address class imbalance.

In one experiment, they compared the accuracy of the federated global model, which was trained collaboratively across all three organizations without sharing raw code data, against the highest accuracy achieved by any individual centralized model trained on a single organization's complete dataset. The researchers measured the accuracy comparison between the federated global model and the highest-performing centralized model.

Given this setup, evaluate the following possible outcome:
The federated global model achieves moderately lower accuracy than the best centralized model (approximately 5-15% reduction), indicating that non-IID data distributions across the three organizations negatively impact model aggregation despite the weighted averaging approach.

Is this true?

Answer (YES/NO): NO